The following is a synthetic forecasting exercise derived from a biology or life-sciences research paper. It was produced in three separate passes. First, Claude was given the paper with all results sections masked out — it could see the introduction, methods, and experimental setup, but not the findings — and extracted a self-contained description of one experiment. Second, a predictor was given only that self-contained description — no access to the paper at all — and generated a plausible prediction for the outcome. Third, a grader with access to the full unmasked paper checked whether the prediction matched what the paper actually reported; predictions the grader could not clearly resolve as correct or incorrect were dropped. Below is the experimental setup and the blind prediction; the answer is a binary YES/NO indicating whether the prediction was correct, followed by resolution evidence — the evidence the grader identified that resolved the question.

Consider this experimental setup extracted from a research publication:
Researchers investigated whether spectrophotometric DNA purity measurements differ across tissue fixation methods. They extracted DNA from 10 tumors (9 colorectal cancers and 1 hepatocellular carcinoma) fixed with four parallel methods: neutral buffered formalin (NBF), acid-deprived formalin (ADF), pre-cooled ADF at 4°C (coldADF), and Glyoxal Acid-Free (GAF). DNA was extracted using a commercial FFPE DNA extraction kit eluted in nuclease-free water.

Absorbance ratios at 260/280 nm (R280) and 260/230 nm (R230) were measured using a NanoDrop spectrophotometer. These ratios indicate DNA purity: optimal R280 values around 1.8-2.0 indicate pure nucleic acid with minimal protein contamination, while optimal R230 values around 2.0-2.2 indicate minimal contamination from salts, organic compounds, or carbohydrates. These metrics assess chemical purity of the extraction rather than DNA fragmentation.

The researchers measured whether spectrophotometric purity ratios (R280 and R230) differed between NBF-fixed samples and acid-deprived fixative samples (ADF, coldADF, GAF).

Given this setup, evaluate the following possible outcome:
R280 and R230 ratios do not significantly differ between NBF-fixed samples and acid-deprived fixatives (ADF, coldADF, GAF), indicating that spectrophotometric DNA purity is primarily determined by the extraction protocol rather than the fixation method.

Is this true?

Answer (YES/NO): YES